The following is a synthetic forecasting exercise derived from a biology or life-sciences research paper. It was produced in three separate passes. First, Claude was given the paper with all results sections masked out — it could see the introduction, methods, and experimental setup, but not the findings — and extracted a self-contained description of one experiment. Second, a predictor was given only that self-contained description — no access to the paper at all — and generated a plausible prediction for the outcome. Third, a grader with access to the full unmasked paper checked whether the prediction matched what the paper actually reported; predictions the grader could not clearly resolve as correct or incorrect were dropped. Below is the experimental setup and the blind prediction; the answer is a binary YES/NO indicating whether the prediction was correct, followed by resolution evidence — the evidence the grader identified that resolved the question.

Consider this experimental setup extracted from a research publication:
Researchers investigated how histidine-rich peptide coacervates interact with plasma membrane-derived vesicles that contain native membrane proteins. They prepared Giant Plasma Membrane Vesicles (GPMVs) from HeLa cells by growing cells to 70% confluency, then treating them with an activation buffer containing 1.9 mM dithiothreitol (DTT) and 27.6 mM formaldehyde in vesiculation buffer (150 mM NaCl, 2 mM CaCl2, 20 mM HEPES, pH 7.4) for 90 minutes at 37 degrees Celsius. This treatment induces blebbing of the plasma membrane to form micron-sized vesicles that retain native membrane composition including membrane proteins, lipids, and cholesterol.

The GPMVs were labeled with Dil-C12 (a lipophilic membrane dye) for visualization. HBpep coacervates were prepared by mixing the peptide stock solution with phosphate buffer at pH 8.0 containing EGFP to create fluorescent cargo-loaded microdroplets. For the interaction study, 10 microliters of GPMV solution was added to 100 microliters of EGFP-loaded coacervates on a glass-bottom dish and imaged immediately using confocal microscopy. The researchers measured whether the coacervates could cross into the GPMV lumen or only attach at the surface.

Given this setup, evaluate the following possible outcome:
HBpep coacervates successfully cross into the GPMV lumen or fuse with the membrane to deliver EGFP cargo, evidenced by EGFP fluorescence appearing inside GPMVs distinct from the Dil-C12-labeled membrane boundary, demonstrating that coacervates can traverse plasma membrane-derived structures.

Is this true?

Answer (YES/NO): NO